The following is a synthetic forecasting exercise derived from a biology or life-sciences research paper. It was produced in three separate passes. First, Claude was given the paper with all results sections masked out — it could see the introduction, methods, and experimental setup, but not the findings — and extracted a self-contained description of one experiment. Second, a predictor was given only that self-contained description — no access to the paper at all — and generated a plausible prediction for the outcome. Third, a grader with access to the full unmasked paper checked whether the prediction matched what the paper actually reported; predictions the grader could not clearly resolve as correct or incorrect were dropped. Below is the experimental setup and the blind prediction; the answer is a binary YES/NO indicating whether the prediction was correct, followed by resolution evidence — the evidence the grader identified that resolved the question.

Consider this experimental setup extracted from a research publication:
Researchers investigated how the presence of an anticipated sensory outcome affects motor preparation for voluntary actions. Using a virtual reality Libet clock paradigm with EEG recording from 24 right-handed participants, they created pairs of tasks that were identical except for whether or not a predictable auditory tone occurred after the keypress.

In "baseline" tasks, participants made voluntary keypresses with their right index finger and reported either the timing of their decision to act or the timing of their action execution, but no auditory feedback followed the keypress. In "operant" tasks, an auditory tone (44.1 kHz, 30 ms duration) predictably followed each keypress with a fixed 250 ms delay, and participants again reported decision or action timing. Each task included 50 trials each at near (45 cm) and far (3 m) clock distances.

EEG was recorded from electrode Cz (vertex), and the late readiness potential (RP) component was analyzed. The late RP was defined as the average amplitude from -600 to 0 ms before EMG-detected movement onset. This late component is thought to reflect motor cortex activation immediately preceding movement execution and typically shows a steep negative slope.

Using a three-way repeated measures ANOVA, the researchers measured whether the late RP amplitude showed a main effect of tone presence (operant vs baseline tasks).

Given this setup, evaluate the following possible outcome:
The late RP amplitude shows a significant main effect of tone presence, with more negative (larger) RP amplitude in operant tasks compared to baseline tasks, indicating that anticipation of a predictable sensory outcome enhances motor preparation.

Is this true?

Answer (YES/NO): NO